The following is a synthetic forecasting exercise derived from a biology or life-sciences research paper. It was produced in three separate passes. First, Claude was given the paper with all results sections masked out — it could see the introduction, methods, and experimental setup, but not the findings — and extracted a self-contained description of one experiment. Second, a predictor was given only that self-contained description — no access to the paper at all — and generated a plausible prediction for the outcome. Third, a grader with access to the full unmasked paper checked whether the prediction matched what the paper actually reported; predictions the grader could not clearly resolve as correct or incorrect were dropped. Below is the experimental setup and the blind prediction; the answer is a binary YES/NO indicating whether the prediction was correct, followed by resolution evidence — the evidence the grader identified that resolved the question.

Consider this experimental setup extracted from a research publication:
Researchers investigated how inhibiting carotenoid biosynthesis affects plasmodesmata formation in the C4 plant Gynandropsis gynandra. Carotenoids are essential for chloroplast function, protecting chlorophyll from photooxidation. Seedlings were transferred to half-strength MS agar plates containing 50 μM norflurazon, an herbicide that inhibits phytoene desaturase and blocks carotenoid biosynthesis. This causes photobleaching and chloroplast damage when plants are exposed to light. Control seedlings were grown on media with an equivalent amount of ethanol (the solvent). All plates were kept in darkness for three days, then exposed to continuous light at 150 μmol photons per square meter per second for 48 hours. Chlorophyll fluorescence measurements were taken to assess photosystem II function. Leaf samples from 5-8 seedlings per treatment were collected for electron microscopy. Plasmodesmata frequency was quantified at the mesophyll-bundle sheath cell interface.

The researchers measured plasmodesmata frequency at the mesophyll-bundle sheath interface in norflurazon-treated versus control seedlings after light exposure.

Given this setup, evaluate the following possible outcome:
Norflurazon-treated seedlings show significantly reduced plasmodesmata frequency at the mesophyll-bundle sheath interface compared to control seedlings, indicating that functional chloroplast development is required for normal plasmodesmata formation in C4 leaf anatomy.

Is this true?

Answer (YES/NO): YES